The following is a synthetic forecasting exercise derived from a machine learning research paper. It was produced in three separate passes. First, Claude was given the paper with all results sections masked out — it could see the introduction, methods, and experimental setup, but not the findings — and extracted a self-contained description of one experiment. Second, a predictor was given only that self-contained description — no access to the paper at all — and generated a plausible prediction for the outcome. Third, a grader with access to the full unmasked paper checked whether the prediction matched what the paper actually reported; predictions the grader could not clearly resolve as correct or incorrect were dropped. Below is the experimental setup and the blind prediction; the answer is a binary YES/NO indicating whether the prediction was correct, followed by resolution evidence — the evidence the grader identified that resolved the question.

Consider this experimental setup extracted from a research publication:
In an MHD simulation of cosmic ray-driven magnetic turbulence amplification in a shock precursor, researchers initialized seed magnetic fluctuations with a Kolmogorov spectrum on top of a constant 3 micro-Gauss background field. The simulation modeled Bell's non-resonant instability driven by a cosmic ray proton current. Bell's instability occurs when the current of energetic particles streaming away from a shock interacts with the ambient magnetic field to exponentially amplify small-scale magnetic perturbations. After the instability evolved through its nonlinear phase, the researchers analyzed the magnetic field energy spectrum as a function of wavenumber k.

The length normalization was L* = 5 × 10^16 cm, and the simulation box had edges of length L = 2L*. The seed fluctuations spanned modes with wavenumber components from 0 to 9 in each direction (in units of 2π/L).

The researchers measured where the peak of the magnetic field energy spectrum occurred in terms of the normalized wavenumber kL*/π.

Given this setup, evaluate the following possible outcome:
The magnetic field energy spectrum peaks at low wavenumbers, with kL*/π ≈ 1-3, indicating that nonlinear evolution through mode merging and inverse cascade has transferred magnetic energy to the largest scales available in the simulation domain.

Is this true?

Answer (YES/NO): NO